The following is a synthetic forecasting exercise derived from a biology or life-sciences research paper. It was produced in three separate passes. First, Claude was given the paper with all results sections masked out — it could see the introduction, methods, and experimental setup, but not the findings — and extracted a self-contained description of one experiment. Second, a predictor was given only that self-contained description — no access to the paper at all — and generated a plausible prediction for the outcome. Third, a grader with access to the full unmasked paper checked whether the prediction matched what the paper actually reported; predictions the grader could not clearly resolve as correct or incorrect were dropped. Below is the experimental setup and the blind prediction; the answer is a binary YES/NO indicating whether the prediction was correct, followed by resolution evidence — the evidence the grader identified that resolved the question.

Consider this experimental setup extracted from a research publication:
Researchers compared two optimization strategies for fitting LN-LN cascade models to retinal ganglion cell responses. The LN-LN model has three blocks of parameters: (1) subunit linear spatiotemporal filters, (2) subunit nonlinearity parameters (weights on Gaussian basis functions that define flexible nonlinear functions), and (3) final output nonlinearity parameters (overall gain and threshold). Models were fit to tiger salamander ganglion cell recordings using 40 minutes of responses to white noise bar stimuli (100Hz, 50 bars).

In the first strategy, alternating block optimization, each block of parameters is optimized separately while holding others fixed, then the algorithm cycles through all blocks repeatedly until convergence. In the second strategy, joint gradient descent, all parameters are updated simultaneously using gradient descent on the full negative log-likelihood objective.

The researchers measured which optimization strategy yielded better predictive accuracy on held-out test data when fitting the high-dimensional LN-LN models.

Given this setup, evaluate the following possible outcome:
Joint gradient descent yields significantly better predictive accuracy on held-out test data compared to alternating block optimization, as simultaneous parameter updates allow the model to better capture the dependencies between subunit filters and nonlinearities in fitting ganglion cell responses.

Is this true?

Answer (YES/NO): NO